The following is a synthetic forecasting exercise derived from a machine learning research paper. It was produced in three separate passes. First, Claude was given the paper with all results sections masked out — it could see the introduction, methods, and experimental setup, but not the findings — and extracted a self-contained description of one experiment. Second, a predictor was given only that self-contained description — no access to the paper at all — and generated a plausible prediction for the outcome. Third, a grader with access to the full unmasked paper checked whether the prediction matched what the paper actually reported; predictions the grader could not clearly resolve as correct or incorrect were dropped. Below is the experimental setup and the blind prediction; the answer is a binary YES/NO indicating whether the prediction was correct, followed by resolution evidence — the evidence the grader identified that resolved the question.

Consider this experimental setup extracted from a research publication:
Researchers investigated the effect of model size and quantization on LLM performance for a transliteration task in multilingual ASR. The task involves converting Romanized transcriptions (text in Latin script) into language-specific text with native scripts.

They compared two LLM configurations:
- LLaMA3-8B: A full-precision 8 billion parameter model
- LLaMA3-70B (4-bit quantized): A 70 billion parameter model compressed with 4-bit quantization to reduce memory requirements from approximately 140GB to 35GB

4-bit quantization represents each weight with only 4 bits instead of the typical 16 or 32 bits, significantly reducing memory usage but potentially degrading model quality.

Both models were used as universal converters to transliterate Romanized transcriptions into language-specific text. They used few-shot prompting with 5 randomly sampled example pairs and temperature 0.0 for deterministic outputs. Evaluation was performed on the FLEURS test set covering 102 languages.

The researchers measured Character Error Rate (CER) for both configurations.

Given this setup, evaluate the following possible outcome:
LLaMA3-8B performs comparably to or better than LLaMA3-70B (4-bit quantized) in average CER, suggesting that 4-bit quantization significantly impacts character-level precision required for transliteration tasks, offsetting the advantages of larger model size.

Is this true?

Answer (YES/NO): NO